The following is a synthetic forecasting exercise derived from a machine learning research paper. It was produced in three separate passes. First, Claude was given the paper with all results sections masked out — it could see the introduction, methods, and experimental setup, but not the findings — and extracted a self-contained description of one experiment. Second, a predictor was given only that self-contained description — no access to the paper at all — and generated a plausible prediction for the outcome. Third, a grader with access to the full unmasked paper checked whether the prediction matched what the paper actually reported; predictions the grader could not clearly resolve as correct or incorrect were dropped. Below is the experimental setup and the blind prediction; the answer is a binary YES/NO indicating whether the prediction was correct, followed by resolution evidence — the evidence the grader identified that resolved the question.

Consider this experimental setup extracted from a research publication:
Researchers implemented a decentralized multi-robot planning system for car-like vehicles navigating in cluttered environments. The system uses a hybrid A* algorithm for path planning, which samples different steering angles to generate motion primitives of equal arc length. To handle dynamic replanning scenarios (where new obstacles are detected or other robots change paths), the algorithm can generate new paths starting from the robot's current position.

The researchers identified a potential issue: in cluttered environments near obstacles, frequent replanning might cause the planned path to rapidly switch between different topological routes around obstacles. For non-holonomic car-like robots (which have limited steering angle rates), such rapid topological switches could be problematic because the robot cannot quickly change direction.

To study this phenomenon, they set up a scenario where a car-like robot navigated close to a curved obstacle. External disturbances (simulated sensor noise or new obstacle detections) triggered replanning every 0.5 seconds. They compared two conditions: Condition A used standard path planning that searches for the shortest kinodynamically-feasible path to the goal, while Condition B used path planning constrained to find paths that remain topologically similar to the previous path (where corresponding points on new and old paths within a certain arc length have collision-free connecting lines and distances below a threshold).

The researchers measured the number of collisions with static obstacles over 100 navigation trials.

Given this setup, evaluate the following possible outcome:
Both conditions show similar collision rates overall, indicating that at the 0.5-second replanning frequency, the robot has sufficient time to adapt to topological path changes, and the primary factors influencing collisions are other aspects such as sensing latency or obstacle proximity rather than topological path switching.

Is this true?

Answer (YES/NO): NO